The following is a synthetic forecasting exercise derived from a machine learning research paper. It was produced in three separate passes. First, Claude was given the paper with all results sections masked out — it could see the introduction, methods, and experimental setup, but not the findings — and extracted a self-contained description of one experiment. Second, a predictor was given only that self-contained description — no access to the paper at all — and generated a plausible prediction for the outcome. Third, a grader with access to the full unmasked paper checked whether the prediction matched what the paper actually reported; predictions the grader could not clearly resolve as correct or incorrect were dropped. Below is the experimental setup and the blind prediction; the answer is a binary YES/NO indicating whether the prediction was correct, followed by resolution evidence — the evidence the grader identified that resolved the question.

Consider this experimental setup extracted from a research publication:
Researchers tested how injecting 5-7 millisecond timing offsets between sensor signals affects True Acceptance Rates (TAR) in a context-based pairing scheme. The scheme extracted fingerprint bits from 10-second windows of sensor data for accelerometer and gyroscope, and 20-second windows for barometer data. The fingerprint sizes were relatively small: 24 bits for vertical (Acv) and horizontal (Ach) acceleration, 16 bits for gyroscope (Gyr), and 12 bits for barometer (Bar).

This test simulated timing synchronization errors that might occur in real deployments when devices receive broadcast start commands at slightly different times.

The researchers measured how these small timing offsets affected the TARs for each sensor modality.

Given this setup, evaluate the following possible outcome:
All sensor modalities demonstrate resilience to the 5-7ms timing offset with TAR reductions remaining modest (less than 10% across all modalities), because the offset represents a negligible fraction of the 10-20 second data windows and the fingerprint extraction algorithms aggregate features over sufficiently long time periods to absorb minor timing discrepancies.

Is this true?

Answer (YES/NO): NO